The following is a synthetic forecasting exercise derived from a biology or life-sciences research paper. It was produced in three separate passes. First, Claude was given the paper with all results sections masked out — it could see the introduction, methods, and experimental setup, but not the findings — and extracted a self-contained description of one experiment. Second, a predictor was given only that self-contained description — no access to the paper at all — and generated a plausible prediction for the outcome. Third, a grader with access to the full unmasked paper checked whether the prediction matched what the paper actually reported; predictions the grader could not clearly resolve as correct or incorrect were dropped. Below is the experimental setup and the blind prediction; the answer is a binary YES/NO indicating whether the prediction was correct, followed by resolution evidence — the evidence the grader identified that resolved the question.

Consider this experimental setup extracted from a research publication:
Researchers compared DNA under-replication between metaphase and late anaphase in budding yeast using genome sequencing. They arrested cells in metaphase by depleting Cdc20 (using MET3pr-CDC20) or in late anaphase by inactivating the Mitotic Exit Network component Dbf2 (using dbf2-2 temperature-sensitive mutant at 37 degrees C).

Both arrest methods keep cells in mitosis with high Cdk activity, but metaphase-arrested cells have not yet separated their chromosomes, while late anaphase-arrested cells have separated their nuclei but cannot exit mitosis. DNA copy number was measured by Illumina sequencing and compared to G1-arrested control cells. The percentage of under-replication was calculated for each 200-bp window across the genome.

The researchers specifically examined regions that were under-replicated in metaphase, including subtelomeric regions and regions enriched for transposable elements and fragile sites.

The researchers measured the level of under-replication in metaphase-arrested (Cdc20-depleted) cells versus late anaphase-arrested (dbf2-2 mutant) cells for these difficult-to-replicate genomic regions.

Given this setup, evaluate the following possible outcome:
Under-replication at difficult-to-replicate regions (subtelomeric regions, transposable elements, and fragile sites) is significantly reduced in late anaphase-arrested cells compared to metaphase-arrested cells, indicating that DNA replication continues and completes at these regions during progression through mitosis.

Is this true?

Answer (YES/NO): YES